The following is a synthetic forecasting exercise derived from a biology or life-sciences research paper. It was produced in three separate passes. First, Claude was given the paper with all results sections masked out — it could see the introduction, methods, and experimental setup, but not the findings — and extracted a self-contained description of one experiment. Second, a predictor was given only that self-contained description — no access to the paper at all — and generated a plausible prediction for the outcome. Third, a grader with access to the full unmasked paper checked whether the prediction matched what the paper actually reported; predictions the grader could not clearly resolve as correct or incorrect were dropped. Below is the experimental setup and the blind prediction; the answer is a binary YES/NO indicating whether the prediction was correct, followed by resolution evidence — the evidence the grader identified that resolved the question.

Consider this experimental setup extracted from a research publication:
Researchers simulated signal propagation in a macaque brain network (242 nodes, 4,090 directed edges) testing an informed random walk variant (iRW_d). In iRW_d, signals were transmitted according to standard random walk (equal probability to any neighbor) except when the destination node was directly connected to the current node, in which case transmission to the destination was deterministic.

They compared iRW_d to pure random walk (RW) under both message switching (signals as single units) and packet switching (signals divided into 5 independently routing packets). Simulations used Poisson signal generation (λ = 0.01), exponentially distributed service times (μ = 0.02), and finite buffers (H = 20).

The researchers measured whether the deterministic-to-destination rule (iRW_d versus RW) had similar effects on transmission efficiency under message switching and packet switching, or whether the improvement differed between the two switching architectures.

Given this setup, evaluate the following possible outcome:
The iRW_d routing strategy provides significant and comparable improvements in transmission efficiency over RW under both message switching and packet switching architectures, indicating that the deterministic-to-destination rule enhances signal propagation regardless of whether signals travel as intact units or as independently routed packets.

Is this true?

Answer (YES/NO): NO